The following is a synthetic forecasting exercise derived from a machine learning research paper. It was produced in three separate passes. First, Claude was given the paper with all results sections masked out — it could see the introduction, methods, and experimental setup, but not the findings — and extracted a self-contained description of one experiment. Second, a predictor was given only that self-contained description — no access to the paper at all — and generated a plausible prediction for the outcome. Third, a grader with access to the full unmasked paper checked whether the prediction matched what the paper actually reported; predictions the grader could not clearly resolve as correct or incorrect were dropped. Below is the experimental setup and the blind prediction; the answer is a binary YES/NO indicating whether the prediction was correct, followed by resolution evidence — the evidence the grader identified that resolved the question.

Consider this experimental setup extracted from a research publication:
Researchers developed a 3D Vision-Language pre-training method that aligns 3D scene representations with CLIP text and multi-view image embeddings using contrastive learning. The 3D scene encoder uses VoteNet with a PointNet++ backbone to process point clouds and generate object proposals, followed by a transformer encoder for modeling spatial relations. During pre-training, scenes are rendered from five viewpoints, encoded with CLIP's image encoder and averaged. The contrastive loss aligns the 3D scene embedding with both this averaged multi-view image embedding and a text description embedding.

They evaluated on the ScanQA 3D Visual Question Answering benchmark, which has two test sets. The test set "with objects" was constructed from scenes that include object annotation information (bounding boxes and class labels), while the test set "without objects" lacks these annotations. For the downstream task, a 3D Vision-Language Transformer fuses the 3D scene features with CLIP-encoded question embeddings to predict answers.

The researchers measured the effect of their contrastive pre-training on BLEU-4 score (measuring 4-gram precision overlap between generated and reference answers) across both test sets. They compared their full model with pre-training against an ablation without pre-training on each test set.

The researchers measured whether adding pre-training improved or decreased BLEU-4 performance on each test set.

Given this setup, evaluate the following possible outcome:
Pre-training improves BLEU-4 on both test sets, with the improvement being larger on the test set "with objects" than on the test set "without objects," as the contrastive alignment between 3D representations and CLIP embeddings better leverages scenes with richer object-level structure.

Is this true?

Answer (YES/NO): NO